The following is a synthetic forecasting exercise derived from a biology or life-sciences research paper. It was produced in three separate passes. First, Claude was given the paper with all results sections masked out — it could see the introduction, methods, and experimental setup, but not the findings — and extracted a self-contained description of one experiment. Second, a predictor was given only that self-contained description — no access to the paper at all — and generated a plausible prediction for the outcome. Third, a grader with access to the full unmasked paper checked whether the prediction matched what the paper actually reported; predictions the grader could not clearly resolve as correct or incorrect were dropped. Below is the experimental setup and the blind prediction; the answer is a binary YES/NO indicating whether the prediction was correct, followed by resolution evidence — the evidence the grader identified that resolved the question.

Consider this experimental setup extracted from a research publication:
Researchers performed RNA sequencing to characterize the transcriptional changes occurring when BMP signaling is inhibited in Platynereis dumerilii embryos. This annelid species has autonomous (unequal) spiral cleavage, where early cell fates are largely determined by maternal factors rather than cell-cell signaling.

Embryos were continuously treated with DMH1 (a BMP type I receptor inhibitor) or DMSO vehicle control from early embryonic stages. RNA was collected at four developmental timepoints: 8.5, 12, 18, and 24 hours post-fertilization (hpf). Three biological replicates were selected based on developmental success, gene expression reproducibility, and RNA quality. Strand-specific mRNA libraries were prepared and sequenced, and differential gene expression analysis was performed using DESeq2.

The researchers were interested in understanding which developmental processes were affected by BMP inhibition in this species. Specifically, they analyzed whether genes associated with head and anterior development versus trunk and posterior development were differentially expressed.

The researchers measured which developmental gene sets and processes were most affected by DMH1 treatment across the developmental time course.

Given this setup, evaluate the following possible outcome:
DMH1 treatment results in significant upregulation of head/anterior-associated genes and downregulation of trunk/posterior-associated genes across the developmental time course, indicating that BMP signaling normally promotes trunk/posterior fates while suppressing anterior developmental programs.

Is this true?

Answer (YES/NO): NO